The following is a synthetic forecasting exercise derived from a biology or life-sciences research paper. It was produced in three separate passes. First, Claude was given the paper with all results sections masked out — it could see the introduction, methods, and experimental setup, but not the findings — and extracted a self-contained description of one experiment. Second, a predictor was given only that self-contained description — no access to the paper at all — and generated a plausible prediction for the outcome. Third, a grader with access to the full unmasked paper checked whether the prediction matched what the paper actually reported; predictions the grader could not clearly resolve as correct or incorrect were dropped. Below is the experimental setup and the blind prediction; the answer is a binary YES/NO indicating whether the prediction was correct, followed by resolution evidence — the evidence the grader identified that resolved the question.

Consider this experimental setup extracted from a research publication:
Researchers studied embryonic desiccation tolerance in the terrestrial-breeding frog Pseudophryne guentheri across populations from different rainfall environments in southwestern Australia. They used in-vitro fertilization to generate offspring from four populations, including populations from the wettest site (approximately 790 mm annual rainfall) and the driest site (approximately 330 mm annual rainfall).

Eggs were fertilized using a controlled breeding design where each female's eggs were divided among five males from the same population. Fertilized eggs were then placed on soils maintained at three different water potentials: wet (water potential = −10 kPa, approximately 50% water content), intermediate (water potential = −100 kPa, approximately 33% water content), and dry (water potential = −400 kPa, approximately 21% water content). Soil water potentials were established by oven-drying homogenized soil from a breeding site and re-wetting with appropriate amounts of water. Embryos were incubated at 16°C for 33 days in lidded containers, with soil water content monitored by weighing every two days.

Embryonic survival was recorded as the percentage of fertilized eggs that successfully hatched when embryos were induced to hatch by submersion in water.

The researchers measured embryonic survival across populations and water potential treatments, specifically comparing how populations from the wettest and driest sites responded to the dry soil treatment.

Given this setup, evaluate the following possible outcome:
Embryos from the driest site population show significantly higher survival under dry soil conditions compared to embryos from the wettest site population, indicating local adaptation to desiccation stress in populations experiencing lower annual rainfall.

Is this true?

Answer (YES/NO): YES